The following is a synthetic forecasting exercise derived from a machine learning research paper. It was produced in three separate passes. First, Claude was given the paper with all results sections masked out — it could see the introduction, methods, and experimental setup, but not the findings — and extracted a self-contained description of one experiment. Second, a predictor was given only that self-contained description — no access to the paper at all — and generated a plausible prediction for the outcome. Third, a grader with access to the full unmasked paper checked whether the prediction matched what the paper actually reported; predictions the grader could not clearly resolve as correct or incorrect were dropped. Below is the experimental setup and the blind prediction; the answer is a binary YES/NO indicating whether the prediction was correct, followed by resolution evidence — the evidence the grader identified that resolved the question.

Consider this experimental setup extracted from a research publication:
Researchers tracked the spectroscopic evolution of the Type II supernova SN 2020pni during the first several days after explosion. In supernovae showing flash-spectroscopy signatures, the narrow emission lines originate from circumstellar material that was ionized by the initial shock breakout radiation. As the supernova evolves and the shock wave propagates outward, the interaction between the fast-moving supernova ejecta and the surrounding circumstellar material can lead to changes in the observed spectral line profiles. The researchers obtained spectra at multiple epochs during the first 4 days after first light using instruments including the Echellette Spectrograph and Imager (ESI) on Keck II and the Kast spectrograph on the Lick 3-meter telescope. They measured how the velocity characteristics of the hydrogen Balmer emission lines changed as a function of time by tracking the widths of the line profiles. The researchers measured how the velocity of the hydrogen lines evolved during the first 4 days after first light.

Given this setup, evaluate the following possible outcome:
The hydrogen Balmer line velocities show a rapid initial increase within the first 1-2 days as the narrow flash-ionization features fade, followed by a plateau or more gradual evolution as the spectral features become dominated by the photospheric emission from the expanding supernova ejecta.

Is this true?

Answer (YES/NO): NO